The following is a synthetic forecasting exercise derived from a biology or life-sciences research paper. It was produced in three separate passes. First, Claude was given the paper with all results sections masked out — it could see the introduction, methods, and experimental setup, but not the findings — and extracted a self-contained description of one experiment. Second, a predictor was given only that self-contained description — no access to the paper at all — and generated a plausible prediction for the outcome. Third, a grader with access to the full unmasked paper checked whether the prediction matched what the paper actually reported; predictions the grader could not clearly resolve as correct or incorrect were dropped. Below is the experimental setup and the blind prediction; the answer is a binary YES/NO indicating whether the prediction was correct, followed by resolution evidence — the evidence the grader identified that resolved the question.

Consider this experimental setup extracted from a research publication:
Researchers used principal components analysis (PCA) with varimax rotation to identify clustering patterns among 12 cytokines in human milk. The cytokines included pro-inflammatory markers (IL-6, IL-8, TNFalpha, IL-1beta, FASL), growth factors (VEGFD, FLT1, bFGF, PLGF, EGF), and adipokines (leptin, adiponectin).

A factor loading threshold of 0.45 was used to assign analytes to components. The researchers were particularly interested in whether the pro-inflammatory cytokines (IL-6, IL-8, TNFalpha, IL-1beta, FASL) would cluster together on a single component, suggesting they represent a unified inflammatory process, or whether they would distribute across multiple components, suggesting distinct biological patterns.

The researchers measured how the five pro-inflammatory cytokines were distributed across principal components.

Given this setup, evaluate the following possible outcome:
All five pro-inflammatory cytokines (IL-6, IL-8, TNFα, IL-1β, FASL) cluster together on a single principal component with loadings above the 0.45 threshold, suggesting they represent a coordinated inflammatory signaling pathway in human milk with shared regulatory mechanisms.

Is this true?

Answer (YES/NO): NO